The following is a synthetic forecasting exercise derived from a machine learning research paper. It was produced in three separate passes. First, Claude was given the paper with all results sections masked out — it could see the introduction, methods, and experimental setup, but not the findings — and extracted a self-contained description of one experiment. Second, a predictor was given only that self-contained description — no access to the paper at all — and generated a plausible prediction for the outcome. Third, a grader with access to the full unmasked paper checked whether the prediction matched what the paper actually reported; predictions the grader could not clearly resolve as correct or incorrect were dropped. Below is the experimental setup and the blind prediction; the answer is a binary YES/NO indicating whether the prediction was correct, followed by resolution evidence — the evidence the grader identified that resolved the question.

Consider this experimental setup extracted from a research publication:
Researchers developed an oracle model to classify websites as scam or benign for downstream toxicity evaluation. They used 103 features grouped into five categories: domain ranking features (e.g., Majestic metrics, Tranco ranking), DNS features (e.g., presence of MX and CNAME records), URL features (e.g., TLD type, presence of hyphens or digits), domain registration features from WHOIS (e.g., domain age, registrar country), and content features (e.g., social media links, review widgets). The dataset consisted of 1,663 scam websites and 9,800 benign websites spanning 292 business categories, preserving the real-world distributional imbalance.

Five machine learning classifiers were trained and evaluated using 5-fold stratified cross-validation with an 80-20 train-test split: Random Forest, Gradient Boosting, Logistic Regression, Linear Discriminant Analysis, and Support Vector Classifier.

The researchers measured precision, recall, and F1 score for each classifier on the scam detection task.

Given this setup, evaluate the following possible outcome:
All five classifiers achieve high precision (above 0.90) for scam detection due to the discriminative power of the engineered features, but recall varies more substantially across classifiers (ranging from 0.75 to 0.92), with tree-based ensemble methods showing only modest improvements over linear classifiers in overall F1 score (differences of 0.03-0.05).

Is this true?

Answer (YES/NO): NO